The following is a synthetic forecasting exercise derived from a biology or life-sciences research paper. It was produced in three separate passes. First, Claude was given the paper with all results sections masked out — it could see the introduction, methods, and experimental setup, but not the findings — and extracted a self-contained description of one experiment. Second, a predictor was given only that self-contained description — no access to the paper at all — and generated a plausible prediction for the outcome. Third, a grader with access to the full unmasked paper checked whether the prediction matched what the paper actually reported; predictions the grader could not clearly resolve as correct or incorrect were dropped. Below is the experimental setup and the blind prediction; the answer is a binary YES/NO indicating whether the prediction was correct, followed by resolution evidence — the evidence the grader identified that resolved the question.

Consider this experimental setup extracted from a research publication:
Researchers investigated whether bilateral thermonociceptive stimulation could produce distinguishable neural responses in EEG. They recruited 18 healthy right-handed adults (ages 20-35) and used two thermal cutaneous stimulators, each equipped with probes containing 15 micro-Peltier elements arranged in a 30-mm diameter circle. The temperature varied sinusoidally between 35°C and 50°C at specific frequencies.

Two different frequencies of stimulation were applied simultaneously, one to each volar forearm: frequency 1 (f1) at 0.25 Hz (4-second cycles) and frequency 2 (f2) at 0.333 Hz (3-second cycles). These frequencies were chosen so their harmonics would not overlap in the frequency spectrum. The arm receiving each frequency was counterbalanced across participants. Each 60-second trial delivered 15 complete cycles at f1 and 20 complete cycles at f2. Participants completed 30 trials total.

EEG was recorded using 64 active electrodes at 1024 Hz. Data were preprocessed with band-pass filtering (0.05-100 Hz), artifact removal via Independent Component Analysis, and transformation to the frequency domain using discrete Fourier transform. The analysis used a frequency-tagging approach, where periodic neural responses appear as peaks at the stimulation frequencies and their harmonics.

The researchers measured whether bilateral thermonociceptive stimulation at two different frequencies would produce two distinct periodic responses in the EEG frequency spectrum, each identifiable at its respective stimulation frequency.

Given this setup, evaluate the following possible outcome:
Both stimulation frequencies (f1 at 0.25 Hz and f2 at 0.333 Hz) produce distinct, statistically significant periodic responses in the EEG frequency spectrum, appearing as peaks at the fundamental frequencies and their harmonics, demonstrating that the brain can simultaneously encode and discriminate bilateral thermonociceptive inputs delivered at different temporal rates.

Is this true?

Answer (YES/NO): YES